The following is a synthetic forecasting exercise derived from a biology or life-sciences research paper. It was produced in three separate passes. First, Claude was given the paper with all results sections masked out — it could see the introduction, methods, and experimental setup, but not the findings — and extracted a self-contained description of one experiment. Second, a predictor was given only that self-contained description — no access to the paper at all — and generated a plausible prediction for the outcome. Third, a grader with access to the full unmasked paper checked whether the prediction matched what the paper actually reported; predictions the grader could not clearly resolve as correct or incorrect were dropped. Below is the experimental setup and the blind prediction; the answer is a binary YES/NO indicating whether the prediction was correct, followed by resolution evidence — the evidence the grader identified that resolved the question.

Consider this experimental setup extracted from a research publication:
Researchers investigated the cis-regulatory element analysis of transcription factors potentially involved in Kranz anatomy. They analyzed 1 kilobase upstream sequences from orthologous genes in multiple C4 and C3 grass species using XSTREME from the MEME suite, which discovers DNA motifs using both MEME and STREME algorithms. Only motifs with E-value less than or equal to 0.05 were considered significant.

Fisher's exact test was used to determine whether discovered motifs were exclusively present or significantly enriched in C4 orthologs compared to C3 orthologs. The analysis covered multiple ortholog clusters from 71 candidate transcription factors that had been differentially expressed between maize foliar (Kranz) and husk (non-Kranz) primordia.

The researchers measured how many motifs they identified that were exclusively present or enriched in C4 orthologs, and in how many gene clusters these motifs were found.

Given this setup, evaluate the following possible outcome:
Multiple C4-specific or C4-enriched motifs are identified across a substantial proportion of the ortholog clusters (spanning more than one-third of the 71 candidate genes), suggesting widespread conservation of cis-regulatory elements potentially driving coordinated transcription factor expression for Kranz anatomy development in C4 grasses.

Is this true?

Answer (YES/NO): NO